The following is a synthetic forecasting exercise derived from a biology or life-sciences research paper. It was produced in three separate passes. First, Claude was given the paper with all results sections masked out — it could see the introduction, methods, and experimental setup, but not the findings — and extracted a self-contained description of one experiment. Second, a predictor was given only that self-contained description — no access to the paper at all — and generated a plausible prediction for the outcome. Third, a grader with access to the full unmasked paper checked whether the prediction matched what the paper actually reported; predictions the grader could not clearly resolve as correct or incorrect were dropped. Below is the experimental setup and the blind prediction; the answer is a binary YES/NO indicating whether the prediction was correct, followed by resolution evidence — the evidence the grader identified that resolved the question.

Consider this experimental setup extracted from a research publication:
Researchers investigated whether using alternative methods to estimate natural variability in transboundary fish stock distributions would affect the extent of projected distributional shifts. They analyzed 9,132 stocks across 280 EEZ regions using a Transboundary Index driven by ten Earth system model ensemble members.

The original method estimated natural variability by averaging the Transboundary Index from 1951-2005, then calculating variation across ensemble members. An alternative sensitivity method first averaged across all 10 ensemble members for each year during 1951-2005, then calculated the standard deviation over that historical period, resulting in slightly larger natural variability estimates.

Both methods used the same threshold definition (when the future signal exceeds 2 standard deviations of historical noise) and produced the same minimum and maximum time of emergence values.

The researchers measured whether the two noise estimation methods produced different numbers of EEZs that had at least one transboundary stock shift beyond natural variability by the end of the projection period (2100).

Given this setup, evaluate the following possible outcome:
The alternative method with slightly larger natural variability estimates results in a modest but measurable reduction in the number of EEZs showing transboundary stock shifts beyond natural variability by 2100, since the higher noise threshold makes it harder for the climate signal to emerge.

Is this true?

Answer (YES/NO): NO